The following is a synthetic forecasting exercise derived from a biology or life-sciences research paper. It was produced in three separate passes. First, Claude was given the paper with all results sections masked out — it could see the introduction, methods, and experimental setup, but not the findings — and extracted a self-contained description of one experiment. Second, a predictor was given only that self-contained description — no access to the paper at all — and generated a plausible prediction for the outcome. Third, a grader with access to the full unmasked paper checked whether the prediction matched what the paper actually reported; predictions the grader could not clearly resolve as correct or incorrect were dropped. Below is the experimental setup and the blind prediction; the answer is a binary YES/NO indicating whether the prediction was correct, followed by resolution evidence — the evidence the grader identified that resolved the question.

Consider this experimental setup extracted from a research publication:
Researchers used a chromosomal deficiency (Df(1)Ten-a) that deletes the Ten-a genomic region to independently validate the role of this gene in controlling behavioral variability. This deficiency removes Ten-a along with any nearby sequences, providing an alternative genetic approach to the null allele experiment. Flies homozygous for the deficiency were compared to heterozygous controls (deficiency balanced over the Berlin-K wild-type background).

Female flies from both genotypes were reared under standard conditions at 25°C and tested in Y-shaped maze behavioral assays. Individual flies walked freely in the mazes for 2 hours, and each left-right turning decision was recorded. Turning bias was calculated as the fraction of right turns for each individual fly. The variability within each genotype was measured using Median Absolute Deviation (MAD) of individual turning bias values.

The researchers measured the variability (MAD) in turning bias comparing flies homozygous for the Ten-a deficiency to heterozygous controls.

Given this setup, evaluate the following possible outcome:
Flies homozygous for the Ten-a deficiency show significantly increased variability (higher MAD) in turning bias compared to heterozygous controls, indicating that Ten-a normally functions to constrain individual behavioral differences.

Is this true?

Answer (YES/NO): YES